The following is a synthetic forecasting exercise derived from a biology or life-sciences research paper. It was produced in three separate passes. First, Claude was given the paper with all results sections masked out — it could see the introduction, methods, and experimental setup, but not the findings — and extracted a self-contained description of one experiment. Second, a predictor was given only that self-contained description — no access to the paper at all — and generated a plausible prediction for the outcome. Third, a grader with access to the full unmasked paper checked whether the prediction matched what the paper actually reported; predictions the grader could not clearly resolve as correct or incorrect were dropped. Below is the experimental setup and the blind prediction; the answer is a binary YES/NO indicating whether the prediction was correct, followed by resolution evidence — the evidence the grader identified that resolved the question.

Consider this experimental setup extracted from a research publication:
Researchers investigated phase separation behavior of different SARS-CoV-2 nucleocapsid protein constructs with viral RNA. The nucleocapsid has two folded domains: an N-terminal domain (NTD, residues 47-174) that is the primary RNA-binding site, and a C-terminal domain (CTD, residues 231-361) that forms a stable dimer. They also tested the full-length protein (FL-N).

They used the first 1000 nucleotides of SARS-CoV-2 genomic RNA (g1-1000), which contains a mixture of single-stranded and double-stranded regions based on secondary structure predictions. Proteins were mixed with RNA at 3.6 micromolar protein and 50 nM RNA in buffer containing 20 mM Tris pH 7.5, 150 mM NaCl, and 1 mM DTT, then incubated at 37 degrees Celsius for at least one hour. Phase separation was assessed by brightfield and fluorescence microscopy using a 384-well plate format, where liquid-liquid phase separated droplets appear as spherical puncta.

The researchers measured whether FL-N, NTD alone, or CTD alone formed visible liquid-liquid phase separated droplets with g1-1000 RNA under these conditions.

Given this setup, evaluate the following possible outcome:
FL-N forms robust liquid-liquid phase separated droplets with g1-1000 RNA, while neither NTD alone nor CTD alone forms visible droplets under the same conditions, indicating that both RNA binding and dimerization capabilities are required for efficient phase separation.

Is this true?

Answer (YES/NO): NO